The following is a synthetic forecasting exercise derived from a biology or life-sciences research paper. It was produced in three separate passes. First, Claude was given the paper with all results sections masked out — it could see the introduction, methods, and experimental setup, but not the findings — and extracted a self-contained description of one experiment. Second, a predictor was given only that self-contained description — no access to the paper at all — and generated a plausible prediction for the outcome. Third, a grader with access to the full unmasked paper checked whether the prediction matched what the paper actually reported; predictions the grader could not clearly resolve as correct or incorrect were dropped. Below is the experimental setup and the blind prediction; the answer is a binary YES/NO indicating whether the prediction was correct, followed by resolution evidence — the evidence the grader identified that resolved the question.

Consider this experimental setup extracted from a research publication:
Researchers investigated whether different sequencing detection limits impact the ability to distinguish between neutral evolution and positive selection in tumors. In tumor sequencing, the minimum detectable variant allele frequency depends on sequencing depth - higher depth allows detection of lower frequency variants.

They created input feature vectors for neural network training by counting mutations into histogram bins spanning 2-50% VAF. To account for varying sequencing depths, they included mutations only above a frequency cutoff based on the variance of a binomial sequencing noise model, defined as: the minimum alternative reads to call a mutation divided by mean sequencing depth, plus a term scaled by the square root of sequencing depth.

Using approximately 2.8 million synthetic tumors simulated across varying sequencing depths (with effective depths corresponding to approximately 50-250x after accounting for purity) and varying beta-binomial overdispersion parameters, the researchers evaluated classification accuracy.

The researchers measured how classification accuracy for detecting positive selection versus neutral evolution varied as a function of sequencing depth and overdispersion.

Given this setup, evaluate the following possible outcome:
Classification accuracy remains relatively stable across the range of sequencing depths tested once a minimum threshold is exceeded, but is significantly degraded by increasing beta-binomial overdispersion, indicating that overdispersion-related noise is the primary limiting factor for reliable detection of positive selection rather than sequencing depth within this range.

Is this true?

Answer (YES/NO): NO